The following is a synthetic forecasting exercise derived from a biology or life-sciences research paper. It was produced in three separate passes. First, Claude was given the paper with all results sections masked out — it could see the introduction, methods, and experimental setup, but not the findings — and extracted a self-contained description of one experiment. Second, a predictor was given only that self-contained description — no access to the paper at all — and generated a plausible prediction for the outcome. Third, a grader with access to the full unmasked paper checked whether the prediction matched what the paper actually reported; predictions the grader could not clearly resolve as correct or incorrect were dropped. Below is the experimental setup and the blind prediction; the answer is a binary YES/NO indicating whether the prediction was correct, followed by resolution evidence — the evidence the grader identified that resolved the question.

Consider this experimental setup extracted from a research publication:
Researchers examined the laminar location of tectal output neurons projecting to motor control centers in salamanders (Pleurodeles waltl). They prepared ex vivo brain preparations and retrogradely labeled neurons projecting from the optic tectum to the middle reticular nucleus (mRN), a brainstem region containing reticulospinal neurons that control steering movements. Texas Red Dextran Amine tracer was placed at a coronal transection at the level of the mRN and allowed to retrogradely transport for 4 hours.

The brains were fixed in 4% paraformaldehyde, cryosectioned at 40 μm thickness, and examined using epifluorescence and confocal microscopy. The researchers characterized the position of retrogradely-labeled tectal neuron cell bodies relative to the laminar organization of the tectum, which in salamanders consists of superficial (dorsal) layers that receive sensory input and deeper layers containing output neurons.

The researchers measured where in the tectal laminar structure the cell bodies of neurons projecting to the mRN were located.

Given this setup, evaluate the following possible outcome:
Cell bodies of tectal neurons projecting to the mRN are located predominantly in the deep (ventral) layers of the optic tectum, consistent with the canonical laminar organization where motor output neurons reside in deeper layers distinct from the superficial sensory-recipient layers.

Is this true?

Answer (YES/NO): YES